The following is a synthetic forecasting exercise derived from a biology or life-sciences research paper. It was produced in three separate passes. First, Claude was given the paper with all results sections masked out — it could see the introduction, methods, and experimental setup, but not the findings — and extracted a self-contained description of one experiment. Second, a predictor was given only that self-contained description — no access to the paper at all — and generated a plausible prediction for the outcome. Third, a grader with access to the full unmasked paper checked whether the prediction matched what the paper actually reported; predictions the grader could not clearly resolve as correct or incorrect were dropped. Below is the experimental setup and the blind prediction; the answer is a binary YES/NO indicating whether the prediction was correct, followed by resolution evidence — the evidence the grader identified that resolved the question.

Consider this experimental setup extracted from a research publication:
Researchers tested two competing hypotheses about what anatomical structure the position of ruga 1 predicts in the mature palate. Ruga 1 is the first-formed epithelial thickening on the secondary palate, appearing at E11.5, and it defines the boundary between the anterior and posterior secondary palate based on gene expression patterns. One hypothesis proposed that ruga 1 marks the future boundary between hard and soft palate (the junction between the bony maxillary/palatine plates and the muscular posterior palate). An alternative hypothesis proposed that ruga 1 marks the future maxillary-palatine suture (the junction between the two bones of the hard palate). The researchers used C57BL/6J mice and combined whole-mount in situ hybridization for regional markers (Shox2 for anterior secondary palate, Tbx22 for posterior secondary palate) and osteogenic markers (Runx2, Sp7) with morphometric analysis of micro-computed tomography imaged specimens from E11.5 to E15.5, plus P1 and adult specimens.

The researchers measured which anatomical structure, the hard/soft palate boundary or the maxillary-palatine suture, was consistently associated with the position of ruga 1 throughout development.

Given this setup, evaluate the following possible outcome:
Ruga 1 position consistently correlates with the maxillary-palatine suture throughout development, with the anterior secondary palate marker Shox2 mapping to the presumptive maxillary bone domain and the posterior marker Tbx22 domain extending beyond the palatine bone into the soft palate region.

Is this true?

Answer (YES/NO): YES